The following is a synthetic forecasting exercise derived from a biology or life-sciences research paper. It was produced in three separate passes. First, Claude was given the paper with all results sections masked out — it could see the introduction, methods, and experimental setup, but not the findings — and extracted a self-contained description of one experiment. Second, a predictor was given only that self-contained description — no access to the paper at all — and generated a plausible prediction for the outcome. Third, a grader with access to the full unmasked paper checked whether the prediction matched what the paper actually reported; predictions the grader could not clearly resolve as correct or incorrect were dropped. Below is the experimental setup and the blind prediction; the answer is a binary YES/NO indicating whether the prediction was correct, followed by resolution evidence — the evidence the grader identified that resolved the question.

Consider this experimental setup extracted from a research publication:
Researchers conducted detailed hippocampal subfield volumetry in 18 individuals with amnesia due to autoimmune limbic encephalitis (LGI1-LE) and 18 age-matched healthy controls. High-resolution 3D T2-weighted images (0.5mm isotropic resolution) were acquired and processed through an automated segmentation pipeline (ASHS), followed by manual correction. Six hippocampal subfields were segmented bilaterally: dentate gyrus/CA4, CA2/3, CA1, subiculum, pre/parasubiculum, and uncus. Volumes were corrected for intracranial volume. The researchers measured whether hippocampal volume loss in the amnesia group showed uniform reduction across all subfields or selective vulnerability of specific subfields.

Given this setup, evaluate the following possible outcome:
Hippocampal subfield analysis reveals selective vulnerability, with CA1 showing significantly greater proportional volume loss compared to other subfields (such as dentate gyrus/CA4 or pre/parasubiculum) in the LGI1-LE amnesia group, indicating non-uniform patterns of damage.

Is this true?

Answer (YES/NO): NO